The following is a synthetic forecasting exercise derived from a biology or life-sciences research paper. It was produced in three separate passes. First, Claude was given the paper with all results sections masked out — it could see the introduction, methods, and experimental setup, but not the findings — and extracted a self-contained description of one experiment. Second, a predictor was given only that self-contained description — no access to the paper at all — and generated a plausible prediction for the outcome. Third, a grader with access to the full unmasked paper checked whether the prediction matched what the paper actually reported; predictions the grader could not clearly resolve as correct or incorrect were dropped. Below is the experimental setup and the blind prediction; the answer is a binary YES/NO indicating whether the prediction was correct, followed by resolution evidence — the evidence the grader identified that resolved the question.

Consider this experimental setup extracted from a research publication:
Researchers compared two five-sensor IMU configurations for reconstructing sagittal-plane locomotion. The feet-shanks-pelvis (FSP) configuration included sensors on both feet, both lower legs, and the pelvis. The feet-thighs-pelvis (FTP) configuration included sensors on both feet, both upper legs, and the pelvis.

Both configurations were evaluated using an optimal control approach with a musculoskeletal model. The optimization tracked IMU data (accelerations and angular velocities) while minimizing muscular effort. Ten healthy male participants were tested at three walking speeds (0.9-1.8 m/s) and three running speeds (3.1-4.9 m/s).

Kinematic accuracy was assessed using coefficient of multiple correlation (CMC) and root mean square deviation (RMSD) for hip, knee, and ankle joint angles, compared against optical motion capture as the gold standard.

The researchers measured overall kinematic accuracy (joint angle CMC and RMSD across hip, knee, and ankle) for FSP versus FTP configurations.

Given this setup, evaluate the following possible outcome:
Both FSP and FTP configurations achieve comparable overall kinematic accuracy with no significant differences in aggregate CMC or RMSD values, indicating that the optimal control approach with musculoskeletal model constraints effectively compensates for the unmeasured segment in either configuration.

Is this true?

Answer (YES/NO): NO